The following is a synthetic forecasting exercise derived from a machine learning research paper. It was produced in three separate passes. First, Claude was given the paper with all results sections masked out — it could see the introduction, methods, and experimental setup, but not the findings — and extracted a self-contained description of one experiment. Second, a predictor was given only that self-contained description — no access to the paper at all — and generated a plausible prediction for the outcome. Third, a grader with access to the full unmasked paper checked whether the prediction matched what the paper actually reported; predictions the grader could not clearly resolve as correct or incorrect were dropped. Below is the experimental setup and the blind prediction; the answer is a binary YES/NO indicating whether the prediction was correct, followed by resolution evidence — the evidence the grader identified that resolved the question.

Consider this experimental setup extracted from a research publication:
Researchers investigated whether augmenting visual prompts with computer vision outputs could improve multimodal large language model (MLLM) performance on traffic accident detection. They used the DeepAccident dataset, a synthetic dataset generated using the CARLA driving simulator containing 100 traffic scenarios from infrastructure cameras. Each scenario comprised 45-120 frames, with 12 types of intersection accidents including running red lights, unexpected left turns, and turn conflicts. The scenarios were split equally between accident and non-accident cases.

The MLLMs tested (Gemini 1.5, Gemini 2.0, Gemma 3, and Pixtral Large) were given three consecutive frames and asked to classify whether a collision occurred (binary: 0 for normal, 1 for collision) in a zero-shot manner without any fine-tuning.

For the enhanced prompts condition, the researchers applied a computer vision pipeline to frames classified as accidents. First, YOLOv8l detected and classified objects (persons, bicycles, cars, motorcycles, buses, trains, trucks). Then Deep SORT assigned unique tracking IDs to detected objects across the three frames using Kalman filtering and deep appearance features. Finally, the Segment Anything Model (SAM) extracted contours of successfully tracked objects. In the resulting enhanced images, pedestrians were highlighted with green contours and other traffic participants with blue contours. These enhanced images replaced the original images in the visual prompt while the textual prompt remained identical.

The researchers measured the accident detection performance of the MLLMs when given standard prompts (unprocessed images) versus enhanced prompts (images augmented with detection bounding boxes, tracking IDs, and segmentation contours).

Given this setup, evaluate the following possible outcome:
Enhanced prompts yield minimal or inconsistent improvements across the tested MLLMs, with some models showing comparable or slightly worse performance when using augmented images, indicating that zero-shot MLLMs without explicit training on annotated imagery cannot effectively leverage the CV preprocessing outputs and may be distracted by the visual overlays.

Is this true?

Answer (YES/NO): NO